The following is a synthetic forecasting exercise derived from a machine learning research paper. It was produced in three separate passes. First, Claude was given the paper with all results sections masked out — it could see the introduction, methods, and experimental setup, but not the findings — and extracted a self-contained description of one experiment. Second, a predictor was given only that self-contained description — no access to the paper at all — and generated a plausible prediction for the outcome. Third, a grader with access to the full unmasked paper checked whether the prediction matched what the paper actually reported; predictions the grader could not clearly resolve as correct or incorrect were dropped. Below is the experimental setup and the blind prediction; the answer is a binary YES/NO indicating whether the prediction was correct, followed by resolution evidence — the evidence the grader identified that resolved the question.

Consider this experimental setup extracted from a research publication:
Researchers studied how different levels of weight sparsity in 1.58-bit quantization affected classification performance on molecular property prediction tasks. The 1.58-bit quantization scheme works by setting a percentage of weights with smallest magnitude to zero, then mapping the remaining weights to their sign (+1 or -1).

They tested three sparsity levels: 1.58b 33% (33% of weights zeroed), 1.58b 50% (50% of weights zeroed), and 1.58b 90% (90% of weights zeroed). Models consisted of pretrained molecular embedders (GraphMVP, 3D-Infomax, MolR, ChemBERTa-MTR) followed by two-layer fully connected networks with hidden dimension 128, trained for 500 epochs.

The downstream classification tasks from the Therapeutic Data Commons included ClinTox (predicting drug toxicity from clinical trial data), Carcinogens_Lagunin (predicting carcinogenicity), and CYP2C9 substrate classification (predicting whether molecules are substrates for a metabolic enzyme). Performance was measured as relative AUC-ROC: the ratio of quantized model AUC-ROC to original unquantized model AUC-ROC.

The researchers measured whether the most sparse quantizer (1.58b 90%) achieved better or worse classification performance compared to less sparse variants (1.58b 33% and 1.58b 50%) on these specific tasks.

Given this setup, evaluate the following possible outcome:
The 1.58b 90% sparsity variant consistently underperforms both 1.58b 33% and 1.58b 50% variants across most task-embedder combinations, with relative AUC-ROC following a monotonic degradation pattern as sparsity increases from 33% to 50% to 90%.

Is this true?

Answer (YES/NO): NO